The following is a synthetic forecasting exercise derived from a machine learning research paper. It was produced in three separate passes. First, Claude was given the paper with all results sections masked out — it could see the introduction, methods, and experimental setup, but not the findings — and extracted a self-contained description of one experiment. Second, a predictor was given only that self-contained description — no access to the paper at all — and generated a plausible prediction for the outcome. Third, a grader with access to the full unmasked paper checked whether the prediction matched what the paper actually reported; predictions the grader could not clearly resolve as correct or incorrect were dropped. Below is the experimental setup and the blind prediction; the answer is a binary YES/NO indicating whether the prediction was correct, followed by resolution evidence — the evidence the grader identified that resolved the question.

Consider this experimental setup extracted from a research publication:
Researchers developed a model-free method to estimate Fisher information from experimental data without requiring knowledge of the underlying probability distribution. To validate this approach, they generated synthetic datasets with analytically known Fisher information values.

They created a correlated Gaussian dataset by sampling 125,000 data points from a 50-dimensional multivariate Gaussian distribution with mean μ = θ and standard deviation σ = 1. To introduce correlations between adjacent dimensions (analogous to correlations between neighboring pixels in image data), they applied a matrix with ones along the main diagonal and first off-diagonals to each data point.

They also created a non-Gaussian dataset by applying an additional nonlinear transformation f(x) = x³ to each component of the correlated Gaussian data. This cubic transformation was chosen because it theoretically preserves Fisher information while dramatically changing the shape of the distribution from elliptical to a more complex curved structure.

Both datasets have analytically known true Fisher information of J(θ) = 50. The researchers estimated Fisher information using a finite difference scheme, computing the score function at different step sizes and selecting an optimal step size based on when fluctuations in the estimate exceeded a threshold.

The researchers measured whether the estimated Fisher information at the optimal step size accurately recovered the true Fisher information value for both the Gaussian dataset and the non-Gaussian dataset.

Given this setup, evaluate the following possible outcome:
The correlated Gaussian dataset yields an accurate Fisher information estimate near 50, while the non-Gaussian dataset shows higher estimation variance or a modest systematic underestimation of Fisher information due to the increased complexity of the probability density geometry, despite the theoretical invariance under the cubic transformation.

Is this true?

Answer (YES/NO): NO